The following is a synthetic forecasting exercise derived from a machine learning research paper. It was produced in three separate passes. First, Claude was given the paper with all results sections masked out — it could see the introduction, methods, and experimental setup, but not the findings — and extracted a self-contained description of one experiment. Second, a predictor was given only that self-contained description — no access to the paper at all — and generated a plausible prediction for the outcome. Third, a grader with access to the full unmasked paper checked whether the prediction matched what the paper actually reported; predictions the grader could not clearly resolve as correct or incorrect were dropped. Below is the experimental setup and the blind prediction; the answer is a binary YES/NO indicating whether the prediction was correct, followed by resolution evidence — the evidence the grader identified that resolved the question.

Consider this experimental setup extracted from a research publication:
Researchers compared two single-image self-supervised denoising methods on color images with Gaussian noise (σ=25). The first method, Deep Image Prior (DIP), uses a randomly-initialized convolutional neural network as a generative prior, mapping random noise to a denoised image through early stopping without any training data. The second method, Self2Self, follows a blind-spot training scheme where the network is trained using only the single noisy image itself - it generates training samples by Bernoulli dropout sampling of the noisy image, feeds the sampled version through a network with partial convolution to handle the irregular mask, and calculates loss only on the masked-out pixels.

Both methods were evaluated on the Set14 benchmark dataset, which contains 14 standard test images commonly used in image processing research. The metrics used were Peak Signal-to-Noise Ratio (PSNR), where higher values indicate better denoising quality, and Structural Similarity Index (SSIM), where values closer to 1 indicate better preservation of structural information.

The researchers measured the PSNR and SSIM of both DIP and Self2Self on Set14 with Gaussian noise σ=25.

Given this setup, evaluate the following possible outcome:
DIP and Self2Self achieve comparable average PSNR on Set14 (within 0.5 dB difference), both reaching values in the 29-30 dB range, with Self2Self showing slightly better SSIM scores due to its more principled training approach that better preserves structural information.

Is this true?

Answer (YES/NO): NO